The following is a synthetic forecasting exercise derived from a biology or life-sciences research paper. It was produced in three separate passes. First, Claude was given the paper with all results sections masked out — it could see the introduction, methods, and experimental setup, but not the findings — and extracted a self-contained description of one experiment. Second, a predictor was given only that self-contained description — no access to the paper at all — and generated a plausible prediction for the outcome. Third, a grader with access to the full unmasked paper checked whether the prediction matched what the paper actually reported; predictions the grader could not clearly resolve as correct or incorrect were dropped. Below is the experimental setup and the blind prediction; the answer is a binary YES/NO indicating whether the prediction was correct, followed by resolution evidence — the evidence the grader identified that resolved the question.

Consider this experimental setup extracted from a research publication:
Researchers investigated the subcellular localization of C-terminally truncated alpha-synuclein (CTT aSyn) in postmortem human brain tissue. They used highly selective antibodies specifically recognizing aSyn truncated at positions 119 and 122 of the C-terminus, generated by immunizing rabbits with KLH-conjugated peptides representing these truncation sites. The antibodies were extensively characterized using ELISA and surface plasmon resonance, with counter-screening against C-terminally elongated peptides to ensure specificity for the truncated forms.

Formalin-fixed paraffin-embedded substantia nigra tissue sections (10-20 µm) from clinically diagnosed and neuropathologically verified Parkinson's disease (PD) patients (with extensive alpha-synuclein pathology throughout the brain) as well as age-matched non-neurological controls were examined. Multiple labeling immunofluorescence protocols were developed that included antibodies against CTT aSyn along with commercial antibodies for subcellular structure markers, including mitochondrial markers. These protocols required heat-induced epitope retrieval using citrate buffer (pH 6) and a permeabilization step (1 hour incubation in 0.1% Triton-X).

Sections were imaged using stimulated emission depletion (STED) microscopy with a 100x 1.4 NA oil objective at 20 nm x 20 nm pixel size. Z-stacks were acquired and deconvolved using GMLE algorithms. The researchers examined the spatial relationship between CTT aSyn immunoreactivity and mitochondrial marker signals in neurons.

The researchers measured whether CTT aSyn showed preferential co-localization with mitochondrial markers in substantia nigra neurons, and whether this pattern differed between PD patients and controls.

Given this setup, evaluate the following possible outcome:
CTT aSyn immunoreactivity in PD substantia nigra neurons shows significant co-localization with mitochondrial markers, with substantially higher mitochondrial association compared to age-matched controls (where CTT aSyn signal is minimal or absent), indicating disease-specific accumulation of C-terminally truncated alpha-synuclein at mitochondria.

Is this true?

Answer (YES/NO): NO